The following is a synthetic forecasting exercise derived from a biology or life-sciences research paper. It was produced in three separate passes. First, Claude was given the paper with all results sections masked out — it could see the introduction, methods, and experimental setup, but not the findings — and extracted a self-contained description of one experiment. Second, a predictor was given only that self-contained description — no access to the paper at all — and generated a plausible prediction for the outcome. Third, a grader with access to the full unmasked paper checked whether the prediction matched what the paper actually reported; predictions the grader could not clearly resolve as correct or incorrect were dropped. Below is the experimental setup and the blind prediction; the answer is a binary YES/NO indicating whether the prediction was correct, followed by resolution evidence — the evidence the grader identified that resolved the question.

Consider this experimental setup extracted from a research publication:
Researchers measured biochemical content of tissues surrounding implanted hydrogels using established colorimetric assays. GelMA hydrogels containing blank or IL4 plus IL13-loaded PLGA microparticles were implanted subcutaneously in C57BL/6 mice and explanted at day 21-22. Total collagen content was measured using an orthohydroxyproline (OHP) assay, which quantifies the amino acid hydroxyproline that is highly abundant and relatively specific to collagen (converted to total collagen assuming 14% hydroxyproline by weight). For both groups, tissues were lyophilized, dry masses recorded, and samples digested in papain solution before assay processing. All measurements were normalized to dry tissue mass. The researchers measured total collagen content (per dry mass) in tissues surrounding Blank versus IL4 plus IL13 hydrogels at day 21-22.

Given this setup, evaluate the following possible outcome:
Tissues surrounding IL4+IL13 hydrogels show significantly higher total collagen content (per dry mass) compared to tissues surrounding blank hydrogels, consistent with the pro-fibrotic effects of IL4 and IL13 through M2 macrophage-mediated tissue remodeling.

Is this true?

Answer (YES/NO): NO